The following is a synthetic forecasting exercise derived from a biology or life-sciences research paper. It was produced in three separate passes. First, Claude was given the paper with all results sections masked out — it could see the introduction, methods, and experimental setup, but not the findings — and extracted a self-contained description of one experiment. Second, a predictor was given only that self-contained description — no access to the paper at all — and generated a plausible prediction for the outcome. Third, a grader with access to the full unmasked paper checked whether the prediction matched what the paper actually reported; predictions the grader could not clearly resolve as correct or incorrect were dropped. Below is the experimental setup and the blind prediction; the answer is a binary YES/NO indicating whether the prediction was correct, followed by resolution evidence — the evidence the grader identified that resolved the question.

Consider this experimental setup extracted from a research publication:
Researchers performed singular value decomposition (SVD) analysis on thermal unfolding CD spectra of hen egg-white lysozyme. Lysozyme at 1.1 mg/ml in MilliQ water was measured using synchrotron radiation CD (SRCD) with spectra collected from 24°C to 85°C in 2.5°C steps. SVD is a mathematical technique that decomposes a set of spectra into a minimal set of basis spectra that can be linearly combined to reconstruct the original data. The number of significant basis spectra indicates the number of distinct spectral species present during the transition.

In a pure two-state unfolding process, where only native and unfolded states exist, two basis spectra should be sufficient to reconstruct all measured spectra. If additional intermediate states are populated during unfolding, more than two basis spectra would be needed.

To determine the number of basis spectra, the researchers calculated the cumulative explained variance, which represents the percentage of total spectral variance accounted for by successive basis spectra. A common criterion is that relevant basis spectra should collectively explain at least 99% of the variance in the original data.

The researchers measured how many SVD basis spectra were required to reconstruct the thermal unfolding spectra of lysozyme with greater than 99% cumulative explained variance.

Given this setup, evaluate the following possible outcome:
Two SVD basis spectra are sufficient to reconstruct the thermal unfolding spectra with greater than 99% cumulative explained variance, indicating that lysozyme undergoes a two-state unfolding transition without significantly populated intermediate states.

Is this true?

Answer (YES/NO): YES